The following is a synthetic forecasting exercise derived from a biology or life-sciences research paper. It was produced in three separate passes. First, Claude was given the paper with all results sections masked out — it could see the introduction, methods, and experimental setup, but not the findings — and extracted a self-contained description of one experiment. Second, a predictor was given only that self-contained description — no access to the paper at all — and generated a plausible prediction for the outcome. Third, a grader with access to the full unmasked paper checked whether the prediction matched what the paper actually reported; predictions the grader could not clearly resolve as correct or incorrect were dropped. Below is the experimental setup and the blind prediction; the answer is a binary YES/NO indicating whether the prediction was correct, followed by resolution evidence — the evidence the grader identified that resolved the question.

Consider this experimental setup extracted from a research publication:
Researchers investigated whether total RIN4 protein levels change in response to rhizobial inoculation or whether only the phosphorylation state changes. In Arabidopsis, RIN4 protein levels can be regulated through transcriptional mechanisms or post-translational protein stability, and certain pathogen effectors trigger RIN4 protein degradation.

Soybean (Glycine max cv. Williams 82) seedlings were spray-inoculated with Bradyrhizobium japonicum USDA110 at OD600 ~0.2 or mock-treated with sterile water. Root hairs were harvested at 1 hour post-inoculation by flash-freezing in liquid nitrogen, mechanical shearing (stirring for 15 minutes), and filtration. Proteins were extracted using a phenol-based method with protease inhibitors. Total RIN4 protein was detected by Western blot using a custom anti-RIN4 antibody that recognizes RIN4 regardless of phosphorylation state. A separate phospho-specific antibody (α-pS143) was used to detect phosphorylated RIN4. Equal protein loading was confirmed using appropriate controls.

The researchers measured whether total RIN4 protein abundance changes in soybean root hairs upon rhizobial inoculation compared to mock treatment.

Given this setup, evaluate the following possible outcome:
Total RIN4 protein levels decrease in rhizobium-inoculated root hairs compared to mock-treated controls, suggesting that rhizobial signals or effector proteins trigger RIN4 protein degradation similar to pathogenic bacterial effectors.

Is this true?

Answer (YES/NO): NO